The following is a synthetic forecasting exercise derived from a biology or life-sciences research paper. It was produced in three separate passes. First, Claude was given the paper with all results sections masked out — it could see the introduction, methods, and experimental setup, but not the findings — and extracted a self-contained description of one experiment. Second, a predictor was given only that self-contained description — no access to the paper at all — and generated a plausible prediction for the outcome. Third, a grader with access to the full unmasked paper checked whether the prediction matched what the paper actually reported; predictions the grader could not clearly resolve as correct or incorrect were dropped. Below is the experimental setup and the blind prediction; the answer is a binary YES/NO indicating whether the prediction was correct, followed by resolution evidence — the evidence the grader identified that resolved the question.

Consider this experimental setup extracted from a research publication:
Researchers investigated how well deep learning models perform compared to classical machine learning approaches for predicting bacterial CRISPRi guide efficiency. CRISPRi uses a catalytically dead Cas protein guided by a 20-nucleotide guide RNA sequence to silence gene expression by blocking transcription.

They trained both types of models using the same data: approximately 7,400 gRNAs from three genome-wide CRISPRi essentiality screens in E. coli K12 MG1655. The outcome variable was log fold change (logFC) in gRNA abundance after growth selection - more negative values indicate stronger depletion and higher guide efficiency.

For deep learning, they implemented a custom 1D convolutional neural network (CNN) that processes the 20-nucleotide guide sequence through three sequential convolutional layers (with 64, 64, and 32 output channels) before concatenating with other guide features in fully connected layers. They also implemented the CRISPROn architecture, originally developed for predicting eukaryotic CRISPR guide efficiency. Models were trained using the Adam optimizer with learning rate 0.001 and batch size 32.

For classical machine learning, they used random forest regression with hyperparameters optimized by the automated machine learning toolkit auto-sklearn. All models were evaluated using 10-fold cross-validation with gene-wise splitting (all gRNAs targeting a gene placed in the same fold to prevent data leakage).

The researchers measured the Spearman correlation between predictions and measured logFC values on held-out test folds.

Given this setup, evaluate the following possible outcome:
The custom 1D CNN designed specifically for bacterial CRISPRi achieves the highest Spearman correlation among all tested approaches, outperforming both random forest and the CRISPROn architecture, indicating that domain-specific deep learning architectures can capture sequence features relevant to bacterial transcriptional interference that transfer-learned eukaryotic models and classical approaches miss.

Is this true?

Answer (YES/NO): NO